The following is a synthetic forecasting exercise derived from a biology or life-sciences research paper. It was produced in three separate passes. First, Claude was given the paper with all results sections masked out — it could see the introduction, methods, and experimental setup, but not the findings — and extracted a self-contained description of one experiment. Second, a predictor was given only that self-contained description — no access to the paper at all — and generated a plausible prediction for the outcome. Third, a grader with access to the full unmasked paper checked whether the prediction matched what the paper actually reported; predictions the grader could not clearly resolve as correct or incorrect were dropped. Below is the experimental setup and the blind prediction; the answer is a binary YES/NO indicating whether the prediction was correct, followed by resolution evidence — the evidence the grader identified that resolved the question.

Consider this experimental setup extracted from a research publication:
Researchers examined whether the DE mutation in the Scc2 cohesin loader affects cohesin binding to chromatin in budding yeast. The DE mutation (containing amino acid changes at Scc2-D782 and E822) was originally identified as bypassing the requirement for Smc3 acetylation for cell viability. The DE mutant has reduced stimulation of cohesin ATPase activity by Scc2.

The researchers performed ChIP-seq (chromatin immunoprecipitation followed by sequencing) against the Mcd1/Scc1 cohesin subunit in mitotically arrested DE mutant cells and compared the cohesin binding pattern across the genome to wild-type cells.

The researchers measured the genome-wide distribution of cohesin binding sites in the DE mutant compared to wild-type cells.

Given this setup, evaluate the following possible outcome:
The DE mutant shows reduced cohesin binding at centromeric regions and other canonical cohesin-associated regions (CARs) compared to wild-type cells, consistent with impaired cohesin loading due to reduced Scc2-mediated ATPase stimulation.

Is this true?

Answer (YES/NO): NO